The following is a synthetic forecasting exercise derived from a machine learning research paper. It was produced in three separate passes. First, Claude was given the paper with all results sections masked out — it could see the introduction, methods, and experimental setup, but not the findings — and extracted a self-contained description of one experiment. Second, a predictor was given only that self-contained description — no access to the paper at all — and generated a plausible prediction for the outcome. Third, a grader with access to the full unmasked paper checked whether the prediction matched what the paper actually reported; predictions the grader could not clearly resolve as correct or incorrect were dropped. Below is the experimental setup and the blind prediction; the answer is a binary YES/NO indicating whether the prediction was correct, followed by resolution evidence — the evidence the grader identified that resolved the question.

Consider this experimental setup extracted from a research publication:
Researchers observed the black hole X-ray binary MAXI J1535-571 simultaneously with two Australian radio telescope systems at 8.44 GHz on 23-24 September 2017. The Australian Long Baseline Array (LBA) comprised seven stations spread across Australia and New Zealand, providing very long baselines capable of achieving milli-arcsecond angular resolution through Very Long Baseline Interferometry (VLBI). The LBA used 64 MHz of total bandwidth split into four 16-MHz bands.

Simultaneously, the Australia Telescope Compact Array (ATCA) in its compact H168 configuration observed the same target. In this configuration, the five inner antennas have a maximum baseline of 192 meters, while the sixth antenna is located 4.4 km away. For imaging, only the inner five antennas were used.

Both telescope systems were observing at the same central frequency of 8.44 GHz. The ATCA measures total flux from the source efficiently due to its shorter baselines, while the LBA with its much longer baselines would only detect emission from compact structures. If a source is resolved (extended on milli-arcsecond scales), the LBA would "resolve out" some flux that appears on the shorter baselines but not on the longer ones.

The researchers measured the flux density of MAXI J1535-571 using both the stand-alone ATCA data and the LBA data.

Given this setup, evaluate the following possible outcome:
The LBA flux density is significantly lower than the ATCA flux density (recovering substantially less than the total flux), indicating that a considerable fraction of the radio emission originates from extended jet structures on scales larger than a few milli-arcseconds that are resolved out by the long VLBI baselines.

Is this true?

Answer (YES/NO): YES